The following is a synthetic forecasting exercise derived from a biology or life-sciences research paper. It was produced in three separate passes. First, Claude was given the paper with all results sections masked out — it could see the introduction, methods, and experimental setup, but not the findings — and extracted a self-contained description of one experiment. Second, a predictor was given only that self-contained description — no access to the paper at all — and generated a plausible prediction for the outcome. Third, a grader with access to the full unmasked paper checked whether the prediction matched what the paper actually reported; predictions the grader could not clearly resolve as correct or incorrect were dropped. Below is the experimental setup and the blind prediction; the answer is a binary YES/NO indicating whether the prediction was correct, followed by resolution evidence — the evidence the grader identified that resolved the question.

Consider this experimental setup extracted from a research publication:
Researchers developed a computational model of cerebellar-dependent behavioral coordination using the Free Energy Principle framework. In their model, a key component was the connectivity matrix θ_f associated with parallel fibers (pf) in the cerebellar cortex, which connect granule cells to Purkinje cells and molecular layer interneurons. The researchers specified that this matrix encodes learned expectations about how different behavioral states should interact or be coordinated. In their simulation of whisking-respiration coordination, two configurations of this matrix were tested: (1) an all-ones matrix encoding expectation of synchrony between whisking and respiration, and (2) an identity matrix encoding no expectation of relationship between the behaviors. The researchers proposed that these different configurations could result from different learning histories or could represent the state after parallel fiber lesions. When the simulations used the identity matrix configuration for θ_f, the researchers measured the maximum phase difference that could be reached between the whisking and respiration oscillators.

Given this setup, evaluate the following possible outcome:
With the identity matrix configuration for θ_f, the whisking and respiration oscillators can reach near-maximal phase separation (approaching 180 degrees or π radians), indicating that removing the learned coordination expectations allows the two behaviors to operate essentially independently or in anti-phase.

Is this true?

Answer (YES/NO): YES